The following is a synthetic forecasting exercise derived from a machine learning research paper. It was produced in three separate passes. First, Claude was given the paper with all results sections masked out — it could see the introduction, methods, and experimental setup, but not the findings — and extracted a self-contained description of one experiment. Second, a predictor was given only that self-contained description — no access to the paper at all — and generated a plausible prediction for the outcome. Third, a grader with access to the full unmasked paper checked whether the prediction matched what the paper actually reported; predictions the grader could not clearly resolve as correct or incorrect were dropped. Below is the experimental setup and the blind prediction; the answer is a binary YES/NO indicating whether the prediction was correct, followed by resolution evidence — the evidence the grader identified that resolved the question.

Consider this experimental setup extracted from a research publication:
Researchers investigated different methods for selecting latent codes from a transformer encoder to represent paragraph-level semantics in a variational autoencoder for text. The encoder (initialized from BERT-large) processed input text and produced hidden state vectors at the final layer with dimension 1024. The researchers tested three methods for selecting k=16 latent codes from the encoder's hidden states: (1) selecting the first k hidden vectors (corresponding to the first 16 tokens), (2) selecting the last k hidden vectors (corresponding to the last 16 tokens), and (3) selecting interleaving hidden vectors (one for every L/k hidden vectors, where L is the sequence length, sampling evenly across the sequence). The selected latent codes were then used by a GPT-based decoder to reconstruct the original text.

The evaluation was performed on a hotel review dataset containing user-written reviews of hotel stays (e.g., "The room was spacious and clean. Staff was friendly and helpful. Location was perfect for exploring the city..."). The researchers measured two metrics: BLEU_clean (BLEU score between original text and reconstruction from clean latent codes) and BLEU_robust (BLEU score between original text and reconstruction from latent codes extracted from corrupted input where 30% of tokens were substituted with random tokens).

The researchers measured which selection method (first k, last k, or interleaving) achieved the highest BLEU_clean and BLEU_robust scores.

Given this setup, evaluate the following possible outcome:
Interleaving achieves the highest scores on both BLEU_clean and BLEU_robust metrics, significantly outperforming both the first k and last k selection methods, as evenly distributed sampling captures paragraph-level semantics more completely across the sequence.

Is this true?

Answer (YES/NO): NO